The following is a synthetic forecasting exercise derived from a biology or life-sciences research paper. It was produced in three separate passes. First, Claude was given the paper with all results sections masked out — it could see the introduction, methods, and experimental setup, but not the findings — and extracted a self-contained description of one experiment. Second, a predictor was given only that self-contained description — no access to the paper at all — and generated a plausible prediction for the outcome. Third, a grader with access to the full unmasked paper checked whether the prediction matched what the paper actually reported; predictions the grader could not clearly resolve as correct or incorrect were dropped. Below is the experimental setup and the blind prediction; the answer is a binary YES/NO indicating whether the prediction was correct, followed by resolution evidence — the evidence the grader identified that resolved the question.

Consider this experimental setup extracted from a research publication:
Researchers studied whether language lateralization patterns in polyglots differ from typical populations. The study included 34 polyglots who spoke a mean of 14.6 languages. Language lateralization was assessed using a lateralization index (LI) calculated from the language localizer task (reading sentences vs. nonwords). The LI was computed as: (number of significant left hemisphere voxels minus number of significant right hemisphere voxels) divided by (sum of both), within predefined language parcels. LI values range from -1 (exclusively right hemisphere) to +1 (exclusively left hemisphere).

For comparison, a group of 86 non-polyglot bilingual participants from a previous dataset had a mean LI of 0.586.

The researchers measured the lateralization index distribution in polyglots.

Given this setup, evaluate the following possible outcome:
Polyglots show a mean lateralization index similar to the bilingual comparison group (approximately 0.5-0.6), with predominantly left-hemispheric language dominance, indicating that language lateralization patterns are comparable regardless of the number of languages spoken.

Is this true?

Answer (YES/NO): NO